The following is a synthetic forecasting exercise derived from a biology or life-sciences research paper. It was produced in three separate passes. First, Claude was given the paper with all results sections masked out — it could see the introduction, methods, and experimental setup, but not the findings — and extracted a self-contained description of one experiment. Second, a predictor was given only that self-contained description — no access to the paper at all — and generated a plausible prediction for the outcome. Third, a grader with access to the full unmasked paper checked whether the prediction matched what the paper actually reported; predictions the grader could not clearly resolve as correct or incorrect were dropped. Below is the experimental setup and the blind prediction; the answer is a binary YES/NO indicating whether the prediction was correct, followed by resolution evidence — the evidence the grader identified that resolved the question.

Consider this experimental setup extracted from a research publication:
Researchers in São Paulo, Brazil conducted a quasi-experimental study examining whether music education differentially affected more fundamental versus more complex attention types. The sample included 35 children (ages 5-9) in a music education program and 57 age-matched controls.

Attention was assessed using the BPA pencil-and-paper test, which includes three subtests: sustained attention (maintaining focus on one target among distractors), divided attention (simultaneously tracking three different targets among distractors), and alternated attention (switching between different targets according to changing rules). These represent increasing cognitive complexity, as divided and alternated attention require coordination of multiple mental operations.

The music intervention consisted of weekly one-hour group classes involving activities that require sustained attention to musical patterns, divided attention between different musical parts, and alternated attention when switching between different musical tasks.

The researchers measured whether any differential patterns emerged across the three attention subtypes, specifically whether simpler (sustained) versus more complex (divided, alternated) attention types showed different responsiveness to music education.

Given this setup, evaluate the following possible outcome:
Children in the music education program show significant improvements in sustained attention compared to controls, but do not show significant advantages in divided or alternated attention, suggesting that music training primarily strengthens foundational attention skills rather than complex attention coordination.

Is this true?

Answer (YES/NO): NO